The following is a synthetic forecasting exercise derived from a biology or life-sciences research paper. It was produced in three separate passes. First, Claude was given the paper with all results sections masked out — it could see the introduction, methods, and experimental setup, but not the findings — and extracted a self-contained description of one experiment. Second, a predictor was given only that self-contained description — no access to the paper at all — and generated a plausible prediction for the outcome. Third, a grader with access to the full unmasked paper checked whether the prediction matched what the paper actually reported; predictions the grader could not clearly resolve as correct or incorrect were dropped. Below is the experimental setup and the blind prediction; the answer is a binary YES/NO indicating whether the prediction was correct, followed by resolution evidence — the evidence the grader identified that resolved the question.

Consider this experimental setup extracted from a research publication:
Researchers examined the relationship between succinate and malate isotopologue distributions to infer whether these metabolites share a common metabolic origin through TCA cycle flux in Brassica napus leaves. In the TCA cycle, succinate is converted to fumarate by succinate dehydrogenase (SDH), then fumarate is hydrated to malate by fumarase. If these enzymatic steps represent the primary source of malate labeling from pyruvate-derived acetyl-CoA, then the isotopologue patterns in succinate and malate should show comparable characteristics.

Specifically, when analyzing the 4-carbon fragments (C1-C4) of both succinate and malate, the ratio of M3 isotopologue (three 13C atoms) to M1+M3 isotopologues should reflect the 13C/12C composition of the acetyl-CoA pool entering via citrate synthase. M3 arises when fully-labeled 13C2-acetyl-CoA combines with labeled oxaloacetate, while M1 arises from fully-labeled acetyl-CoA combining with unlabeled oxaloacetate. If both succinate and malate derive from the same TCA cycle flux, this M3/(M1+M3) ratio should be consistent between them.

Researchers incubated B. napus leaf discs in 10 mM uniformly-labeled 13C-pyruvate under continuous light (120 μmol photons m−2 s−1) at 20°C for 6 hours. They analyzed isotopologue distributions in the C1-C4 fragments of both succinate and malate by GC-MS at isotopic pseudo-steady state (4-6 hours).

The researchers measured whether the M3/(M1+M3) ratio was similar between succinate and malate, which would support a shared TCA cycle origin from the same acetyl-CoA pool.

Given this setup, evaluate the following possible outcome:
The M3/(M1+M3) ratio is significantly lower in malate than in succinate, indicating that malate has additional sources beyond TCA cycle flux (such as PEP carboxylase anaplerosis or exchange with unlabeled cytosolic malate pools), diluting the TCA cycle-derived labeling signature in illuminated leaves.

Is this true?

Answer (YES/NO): YES